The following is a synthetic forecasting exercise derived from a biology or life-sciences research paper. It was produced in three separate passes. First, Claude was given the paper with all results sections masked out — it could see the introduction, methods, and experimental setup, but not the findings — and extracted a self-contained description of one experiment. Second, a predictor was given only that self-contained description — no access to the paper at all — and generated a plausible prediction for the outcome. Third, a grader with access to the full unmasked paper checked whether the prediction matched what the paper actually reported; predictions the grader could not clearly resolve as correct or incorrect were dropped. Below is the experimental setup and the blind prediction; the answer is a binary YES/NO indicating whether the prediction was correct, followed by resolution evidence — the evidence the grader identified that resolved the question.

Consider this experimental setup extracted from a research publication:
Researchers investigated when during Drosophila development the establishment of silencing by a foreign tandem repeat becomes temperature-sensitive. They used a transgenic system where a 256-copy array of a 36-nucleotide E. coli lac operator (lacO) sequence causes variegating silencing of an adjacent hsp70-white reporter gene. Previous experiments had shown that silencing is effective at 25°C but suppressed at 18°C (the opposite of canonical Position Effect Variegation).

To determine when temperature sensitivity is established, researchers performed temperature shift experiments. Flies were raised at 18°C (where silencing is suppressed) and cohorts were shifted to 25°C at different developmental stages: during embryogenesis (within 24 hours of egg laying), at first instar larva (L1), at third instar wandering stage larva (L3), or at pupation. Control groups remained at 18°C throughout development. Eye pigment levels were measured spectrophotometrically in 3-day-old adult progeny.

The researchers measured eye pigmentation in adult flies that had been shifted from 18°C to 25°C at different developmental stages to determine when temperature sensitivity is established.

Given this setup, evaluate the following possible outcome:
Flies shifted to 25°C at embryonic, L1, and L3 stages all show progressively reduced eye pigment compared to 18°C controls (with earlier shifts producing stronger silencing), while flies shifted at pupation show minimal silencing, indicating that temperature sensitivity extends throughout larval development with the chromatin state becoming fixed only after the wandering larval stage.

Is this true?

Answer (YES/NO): NO